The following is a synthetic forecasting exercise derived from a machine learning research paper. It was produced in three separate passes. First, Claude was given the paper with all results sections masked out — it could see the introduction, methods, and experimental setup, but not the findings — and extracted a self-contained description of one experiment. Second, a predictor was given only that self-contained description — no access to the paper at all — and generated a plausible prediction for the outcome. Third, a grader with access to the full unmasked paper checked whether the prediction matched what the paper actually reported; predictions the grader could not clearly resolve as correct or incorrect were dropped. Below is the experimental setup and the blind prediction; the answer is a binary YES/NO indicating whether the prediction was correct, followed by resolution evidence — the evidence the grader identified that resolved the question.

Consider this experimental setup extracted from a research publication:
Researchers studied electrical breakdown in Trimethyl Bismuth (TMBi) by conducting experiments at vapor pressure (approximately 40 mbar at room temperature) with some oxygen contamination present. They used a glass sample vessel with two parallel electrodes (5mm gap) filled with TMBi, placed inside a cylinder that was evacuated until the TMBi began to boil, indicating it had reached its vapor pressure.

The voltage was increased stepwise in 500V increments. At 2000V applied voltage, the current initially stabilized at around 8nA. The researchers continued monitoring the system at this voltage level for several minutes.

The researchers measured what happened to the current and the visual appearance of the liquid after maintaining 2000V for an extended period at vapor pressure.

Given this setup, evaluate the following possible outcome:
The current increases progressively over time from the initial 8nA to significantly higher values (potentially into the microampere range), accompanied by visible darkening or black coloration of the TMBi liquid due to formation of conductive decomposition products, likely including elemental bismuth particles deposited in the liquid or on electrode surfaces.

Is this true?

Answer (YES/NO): NO